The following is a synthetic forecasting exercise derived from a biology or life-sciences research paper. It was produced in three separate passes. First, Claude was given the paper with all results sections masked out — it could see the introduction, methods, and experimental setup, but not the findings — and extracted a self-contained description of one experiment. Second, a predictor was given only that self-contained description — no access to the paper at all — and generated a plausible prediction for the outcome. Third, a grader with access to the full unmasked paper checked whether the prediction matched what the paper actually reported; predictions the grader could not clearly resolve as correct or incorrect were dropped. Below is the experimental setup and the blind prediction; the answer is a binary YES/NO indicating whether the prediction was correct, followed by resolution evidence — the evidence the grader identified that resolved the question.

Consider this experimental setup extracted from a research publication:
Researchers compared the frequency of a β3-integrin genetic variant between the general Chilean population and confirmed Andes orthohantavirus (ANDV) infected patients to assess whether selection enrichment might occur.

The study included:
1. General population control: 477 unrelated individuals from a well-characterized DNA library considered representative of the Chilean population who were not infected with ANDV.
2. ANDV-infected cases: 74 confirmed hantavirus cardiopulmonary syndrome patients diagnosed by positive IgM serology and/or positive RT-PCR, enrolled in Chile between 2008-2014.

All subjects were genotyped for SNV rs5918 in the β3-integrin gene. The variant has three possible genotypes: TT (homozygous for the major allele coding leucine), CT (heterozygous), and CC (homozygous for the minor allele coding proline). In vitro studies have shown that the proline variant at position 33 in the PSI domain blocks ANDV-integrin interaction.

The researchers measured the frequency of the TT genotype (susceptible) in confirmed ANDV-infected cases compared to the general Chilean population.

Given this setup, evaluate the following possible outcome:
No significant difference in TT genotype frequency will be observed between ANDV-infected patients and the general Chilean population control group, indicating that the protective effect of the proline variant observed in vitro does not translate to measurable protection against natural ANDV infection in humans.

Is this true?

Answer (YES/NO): NO